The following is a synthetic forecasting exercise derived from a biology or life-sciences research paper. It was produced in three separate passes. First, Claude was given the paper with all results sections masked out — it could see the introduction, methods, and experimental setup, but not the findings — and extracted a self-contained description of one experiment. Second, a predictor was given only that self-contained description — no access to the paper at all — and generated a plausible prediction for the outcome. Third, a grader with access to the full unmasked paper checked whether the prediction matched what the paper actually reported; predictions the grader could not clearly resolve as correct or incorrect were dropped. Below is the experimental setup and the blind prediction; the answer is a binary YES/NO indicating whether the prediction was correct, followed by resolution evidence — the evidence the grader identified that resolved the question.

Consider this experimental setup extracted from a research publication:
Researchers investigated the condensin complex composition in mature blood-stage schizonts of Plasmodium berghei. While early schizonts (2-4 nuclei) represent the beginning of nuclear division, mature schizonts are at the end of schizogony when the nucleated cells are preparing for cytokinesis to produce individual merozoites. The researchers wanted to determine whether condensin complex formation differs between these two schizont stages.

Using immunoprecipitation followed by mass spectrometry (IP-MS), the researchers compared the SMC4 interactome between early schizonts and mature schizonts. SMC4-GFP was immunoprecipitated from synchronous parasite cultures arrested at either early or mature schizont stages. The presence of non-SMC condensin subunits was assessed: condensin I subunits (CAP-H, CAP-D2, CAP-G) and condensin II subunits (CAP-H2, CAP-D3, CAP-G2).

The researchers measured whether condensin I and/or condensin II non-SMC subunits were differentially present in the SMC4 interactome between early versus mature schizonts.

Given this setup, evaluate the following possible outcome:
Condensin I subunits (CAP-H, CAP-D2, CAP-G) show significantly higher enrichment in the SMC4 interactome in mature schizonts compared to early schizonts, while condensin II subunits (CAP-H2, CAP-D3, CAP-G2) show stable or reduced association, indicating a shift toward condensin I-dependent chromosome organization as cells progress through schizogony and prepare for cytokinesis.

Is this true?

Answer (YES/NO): NO